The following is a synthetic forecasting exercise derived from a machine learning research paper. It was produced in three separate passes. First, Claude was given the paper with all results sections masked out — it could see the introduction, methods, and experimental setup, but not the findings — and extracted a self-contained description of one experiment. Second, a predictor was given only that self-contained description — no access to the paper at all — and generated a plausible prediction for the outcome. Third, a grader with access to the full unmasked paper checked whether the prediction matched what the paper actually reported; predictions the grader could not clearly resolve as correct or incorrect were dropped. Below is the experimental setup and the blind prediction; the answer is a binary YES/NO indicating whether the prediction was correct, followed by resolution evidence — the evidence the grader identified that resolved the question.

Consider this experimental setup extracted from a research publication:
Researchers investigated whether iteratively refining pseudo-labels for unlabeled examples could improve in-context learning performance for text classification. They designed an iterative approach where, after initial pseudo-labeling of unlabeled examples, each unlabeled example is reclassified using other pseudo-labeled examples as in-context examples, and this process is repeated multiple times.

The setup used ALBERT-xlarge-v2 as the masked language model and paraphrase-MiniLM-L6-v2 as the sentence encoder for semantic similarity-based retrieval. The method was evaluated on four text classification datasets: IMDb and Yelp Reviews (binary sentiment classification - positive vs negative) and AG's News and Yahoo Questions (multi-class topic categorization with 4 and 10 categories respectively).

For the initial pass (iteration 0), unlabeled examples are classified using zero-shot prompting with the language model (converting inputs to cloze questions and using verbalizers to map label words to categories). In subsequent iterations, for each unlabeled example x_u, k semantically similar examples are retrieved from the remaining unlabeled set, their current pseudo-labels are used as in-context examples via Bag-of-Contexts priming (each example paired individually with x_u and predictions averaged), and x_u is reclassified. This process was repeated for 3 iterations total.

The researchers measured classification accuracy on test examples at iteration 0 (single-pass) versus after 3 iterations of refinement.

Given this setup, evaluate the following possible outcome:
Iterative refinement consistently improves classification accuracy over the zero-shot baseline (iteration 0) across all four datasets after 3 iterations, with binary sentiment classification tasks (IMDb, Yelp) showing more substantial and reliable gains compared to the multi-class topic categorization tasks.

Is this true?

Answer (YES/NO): NO